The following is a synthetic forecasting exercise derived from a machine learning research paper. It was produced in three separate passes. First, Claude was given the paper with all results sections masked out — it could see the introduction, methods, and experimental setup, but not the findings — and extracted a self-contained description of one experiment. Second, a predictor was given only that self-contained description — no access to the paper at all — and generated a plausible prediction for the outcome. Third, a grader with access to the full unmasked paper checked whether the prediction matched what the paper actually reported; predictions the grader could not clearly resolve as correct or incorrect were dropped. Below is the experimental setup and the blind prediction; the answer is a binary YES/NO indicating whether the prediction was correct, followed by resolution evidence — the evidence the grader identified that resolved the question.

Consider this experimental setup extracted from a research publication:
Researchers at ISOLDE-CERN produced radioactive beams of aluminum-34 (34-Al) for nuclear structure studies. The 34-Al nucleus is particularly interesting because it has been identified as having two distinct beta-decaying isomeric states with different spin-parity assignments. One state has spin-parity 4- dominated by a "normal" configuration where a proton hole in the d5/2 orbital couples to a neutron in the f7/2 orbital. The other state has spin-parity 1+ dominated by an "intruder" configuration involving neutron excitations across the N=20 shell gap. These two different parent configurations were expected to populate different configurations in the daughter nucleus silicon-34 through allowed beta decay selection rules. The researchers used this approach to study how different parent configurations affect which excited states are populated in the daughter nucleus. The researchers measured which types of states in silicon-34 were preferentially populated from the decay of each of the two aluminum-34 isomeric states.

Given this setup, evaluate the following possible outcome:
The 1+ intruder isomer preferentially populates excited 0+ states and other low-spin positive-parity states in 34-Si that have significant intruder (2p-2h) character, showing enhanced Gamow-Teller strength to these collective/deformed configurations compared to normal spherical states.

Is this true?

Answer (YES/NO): YES